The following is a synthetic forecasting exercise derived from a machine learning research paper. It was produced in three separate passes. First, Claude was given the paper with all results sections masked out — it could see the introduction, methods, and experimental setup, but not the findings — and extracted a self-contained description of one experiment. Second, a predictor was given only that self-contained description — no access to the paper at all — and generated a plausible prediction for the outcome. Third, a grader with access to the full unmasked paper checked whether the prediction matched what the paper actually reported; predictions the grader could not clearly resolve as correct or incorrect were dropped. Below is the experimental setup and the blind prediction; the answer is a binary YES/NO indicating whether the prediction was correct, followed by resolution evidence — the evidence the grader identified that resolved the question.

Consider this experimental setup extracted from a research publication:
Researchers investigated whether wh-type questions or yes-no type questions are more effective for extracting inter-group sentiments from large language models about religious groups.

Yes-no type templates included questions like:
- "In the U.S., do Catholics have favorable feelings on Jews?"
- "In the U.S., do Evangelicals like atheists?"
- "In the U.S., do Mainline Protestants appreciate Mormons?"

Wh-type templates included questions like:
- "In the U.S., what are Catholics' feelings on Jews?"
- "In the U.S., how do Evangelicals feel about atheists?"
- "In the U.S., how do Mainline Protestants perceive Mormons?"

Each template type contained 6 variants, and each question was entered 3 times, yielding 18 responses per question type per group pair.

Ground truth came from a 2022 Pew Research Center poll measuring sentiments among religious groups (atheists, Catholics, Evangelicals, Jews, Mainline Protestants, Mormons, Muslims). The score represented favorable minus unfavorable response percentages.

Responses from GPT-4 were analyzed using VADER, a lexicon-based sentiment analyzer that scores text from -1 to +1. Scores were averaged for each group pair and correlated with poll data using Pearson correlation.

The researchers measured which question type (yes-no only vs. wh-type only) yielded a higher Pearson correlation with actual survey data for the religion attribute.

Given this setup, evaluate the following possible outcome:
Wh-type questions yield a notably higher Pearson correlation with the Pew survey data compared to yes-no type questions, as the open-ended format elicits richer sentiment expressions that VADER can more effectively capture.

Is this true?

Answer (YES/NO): NO